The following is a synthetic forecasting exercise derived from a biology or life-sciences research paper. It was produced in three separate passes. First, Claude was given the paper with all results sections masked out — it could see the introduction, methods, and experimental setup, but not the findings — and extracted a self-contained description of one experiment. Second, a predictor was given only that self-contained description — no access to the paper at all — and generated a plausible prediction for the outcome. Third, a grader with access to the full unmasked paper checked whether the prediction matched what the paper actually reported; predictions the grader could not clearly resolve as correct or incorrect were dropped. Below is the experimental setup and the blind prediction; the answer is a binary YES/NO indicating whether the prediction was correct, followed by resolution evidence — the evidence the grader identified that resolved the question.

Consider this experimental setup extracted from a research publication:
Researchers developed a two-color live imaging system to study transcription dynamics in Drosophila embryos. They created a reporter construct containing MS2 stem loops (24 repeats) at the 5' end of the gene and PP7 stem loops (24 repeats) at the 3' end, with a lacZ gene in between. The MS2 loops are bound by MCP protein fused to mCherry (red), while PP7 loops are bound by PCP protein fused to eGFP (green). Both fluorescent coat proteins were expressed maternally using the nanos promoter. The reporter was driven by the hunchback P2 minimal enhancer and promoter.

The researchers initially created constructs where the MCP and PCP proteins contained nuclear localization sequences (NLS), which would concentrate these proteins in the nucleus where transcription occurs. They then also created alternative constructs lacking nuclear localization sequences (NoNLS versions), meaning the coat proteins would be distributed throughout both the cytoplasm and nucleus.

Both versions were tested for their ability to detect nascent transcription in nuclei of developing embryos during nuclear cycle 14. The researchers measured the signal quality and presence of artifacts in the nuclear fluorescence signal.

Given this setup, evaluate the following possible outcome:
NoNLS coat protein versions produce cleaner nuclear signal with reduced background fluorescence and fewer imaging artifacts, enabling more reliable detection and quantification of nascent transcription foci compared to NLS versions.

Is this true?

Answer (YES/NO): YES